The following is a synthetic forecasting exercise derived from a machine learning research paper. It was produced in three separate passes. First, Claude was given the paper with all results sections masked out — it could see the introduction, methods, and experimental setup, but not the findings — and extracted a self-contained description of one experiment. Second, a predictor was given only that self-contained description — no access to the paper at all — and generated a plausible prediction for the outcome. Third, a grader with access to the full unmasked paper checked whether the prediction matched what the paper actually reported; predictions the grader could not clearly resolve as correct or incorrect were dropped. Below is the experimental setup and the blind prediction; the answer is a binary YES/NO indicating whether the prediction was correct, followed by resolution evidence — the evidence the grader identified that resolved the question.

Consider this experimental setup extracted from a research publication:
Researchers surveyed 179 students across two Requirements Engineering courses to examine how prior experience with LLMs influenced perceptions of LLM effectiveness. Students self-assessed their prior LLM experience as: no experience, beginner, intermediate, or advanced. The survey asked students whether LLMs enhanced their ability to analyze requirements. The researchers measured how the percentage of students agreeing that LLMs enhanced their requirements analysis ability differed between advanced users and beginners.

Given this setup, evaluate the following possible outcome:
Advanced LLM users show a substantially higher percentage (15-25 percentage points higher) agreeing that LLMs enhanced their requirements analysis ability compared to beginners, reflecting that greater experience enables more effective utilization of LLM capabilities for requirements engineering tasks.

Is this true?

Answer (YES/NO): YES